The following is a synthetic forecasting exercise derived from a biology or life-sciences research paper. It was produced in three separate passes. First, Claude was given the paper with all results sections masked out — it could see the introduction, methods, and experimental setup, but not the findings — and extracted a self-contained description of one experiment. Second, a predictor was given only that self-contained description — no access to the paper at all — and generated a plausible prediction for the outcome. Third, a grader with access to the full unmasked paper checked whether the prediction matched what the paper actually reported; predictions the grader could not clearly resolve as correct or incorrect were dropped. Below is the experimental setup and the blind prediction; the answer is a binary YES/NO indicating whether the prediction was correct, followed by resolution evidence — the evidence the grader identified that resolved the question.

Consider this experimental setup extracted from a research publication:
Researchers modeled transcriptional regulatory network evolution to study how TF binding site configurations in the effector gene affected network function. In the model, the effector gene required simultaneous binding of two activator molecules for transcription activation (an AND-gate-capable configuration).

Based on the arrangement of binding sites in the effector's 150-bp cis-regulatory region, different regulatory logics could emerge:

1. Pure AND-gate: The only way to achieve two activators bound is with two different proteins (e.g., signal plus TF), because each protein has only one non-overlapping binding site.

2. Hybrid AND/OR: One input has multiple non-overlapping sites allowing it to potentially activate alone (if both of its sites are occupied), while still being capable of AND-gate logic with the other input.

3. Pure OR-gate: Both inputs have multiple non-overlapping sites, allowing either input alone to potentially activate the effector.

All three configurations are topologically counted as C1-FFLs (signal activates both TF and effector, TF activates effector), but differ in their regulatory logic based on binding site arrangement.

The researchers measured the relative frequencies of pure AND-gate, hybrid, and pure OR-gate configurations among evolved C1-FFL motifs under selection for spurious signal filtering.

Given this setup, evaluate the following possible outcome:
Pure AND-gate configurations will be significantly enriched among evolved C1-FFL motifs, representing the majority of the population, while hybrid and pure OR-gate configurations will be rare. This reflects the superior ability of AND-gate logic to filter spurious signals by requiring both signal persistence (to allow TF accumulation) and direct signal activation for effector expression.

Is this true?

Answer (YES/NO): YES